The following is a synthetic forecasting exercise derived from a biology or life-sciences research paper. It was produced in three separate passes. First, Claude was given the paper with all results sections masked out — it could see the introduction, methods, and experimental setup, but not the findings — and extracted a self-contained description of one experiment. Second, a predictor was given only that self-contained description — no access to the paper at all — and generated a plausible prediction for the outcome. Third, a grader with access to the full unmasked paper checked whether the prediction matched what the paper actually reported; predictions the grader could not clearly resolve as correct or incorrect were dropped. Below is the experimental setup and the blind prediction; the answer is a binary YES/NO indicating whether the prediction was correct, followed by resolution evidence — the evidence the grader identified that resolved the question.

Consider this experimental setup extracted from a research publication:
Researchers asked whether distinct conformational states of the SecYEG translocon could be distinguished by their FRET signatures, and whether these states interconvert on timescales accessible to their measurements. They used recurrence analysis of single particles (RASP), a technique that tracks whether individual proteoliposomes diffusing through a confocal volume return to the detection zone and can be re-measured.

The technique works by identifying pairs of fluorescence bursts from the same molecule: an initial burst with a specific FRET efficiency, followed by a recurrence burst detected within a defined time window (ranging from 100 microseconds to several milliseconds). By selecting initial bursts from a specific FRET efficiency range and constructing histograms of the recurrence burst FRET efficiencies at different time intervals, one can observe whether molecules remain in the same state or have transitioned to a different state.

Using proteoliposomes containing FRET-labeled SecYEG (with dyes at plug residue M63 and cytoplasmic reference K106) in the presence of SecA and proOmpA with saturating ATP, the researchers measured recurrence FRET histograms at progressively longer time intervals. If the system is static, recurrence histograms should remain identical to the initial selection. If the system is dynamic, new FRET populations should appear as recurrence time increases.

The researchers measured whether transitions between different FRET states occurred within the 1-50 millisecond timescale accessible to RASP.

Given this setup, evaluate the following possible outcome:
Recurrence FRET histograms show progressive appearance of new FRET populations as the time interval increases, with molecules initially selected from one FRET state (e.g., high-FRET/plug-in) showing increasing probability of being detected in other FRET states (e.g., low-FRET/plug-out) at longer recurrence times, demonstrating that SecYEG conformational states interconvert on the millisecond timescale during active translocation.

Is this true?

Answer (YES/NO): YES